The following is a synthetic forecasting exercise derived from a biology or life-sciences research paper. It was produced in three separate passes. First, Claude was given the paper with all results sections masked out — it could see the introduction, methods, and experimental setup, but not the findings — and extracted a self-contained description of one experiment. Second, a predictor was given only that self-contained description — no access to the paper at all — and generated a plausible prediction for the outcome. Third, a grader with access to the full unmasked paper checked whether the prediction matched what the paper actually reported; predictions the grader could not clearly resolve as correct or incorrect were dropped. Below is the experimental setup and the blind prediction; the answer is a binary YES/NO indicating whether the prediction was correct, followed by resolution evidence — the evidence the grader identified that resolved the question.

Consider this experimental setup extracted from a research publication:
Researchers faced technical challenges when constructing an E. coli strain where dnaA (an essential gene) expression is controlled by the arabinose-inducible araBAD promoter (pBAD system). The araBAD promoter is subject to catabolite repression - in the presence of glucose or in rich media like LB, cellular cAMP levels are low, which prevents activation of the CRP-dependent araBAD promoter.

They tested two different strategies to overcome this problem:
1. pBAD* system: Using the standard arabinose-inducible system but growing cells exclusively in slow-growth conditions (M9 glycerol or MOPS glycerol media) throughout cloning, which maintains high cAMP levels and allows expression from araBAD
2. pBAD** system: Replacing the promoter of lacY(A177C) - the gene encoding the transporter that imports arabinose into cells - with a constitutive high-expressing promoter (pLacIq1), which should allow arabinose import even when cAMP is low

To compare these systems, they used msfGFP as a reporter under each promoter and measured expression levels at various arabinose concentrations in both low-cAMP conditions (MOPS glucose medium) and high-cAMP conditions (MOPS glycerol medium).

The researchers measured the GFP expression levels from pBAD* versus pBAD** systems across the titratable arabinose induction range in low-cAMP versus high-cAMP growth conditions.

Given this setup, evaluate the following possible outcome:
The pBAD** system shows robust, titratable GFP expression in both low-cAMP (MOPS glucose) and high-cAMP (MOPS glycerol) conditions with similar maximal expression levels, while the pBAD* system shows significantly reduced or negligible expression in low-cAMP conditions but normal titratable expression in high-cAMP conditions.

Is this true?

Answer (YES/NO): NO